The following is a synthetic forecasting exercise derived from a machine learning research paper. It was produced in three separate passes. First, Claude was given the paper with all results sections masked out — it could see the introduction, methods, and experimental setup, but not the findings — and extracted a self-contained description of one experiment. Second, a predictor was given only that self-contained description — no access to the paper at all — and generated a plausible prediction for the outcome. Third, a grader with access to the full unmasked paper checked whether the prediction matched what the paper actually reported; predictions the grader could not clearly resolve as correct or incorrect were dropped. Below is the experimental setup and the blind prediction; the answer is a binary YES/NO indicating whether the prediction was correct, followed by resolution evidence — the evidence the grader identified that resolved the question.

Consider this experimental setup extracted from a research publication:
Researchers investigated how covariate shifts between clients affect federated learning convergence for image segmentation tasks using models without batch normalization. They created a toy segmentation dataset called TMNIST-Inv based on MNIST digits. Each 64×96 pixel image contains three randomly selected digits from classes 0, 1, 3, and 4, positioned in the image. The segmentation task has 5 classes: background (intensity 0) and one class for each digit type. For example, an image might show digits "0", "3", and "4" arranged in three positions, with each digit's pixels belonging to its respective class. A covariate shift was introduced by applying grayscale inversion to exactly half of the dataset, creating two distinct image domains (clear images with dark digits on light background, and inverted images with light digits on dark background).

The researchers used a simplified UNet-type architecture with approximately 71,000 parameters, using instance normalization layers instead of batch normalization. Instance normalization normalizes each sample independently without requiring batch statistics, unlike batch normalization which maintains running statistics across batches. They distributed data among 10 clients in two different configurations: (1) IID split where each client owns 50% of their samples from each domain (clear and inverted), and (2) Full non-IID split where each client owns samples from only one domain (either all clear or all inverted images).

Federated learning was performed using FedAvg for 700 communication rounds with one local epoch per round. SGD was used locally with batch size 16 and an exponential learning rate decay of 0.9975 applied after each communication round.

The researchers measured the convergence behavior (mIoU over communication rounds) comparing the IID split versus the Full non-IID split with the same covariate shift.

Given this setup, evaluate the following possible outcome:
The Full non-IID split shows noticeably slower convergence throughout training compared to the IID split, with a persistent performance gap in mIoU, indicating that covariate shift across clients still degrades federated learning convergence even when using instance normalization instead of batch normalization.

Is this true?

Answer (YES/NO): NO